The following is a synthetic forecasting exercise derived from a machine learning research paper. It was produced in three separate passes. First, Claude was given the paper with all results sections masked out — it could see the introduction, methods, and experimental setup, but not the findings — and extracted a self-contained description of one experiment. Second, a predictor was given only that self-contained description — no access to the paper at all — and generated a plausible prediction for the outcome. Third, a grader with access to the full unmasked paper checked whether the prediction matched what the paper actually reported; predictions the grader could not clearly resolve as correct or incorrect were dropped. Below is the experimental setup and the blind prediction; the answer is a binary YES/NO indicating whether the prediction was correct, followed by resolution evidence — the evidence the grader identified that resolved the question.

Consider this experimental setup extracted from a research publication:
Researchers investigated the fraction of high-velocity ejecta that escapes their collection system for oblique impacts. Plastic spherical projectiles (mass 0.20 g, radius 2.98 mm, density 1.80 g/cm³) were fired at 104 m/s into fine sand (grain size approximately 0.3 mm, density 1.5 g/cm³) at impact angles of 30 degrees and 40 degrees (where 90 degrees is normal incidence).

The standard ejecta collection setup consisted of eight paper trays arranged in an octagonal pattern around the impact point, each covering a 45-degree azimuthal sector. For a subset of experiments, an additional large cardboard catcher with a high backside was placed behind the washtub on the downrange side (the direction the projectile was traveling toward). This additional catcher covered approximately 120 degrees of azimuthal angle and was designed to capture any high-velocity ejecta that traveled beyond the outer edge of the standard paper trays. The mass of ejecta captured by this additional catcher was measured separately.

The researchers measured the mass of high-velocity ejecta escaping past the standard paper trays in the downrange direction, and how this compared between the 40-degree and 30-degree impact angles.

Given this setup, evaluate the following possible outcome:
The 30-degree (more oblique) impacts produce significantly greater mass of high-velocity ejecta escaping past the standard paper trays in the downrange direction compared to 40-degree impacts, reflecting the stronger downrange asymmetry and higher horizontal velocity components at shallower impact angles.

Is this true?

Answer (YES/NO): YES